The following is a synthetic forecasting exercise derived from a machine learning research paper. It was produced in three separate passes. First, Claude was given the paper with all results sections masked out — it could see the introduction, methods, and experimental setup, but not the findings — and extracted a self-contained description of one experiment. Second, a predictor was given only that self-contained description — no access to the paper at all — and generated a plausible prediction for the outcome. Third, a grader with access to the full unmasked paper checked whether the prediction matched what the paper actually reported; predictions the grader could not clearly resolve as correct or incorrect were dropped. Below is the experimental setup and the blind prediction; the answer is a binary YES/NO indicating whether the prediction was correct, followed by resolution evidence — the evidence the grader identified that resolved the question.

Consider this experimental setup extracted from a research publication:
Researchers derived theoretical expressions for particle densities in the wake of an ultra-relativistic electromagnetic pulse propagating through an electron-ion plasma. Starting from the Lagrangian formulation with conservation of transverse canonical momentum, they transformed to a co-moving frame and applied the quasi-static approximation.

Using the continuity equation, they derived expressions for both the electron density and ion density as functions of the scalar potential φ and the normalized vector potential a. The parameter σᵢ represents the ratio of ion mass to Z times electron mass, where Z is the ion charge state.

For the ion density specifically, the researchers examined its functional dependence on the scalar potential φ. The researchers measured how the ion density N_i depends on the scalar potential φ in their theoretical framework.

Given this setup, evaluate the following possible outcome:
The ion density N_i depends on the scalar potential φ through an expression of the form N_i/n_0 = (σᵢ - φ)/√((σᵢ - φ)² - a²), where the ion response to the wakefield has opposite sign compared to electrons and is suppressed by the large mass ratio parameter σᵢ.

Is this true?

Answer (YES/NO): NO